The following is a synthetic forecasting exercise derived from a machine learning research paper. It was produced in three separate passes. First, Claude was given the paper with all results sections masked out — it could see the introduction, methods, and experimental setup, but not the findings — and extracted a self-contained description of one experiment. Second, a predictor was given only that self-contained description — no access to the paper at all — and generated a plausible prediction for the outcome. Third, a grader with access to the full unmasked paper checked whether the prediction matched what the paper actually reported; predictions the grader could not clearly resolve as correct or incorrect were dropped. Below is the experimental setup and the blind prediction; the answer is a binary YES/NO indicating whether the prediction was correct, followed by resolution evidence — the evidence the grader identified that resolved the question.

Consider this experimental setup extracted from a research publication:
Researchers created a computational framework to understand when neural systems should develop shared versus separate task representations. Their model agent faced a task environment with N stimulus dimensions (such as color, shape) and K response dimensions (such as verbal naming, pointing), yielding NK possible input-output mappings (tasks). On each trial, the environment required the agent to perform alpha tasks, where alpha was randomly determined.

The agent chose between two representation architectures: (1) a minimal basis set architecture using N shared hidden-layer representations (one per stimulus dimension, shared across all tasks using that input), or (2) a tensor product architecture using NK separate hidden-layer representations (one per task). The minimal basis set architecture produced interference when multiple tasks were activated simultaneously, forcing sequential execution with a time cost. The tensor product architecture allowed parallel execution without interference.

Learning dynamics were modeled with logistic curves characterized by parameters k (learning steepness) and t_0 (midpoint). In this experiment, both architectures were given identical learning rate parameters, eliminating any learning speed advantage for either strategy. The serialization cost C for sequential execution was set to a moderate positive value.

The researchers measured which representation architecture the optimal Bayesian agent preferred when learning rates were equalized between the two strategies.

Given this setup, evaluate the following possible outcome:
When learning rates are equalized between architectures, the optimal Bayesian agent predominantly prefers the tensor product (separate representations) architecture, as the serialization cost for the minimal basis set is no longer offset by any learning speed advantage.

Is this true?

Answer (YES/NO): YES